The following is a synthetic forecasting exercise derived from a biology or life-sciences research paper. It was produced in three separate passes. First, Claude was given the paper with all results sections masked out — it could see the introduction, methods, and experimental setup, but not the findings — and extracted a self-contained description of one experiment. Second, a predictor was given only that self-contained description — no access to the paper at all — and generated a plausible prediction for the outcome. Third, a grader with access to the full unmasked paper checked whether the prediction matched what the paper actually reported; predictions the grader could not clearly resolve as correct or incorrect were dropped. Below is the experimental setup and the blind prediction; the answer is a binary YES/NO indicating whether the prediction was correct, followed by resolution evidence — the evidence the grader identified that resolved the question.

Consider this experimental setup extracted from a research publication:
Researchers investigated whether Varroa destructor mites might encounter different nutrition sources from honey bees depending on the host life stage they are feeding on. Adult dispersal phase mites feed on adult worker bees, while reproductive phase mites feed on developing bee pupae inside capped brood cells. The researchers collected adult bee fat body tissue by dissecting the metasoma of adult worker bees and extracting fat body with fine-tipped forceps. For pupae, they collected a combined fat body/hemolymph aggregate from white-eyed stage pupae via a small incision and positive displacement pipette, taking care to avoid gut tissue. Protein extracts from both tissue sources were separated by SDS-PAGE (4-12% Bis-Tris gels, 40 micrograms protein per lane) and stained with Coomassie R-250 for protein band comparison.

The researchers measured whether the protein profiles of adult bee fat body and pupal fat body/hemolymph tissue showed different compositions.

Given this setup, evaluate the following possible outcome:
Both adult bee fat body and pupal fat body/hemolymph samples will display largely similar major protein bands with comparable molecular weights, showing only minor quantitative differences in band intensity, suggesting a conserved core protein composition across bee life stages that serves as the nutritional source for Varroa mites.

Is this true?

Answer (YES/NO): NO